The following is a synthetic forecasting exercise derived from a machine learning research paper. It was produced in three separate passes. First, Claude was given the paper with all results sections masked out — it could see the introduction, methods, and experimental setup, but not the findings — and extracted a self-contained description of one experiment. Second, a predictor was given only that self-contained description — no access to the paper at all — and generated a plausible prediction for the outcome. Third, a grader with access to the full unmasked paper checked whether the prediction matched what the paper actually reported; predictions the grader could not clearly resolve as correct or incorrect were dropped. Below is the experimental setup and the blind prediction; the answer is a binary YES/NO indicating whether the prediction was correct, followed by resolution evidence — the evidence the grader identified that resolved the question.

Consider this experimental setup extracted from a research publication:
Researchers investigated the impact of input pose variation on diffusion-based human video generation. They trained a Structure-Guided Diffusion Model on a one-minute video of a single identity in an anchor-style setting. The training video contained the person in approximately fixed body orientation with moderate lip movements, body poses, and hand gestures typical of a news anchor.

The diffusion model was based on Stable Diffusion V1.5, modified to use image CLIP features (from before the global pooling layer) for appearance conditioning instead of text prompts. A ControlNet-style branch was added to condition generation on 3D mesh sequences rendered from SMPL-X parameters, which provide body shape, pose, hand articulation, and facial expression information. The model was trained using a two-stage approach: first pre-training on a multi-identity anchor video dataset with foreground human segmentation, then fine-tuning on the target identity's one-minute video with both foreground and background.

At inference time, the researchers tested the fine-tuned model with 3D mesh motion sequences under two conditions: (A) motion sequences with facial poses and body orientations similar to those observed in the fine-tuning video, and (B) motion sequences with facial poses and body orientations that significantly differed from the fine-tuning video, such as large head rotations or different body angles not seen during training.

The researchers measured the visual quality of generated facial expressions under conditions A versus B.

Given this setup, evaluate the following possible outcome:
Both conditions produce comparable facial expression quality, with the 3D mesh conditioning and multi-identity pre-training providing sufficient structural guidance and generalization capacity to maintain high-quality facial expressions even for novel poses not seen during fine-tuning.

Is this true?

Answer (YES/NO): NO